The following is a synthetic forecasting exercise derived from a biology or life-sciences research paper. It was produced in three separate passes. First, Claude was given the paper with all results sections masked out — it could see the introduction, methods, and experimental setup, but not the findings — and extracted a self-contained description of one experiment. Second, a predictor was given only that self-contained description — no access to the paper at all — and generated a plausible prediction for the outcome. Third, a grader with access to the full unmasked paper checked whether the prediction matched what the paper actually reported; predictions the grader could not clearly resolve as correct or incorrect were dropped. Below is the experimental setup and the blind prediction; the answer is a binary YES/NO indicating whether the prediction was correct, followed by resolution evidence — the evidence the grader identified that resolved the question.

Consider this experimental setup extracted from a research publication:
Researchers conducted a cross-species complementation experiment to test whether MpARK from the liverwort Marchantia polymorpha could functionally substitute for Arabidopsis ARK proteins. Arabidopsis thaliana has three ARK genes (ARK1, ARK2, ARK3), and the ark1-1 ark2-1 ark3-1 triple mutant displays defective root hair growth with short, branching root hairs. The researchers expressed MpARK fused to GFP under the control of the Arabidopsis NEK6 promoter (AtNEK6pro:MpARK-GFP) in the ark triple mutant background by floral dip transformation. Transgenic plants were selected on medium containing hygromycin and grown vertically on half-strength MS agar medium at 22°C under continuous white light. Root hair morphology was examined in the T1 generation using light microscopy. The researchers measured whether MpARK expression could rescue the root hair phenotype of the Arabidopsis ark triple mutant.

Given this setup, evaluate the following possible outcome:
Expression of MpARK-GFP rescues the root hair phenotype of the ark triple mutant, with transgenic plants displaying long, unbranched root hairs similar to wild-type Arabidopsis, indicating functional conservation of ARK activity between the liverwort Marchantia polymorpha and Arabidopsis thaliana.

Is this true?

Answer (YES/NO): YES